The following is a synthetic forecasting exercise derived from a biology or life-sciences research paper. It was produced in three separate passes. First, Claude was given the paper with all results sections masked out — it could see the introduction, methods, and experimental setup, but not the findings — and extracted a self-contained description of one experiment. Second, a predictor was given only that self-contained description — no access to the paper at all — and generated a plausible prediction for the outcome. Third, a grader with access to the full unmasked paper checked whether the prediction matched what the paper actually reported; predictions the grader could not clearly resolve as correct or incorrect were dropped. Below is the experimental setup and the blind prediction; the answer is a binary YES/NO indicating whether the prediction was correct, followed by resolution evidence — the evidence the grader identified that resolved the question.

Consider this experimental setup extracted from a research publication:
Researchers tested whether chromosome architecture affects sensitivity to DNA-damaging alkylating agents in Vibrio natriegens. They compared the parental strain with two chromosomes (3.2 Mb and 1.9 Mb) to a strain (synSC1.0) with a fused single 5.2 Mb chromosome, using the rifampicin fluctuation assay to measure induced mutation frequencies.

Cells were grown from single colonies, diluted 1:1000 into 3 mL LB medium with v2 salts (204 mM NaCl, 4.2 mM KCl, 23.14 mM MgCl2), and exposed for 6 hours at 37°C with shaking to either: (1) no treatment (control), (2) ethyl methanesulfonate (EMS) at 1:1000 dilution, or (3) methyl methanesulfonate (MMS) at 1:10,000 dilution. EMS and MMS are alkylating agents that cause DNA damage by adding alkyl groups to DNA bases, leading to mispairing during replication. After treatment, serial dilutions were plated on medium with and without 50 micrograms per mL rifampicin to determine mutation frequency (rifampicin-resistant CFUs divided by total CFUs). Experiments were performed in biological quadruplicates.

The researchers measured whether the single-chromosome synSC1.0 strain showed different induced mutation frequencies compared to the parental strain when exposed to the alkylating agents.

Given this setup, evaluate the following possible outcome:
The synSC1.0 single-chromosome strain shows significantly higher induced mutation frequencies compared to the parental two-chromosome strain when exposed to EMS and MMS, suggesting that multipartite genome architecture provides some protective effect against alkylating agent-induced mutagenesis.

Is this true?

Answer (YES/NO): NO